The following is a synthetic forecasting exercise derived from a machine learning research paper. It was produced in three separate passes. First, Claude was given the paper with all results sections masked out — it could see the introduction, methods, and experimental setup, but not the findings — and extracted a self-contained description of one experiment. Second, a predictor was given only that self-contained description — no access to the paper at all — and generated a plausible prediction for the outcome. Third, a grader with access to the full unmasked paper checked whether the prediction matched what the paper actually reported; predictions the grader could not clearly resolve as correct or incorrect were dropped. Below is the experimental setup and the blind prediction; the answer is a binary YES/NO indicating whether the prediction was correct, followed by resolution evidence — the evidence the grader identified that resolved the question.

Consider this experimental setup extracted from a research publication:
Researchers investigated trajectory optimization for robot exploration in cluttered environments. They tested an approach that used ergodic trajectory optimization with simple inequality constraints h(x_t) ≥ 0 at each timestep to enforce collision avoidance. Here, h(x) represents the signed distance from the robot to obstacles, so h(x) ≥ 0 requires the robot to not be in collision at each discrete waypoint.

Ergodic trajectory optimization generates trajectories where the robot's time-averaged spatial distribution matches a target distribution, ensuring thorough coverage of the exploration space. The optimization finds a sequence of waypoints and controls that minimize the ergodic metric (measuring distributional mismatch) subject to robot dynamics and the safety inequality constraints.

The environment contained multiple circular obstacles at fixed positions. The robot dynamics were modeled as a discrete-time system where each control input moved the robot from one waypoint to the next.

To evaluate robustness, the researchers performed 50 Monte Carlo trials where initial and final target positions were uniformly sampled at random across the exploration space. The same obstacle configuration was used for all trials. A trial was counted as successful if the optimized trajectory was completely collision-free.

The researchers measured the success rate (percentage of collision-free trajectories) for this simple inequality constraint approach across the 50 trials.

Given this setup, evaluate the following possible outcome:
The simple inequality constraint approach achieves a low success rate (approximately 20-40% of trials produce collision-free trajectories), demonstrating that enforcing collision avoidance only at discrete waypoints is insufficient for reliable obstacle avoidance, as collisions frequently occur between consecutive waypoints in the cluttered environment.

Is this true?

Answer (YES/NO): YES